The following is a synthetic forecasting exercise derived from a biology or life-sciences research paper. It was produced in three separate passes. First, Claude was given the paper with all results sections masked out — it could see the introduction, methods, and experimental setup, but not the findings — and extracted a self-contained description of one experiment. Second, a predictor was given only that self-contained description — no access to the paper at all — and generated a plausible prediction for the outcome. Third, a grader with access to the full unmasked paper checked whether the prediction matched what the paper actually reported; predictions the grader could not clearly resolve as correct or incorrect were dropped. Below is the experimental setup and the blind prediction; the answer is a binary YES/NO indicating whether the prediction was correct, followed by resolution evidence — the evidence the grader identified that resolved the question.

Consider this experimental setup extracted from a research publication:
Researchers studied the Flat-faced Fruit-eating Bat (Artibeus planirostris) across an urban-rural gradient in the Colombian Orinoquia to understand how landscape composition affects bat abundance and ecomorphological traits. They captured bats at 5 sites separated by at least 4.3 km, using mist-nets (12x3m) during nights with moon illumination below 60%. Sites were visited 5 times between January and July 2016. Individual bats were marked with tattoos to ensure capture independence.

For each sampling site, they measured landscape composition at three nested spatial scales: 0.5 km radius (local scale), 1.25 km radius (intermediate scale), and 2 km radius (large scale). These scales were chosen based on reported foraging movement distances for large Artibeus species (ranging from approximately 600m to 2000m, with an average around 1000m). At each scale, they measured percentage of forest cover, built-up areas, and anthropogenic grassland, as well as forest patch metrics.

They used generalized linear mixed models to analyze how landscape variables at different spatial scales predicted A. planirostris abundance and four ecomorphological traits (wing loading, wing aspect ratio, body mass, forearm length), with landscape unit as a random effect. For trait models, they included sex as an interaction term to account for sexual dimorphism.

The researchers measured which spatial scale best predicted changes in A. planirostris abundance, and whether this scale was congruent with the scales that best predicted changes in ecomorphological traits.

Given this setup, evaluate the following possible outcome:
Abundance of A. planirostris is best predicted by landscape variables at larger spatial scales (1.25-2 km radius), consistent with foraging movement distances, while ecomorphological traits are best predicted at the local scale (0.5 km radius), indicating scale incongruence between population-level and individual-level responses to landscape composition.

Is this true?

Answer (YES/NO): NO